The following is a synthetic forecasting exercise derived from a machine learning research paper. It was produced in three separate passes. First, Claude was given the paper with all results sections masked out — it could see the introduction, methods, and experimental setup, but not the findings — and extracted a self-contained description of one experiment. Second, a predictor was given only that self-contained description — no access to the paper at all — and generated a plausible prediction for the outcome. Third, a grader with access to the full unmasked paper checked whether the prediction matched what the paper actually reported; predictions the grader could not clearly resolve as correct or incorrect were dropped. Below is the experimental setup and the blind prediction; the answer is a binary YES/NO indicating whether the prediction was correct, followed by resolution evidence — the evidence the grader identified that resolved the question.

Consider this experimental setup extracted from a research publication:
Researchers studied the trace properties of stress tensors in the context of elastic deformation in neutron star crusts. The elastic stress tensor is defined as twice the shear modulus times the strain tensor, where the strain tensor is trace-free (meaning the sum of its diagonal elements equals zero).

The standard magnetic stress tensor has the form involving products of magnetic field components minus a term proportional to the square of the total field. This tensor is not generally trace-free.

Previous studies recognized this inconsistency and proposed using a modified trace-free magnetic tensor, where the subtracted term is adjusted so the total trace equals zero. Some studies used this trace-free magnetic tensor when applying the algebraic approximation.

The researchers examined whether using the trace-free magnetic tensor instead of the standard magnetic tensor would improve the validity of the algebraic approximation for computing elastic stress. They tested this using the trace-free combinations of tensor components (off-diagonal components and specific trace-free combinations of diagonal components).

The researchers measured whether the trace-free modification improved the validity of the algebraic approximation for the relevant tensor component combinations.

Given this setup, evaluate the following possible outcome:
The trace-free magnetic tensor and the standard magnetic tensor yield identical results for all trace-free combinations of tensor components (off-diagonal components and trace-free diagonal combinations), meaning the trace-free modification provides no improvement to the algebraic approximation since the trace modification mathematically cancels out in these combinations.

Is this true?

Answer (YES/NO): YES